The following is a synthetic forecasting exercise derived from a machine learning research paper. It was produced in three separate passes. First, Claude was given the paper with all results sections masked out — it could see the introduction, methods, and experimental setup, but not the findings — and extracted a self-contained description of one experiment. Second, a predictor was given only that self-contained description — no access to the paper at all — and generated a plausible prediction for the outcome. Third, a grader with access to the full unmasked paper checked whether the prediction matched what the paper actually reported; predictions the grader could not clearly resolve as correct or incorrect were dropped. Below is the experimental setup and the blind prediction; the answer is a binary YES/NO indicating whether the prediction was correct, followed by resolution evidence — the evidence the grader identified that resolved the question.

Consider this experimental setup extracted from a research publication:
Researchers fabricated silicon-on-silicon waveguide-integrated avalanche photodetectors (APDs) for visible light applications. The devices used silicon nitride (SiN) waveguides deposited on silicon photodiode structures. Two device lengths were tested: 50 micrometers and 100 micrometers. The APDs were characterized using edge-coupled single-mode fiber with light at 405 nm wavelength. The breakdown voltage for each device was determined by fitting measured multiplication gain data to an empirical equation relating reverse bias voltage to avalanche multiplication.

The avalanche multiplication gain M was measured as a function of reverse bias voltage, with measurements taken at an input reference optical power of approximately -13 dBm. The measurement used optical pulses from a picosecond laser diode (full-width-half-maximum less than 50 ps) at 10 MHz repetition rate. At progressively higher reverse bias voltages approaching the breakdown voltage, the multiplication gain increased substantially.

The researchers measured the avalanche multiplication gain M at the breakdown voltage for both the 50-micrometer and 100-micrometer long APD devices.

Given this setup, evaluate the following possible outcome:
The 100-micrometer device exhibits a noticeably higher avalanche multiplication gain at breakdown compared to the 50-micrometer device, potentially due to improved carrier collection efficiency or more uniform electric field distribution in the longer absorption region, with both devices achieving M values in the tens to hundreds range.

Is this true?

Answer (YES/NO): NO